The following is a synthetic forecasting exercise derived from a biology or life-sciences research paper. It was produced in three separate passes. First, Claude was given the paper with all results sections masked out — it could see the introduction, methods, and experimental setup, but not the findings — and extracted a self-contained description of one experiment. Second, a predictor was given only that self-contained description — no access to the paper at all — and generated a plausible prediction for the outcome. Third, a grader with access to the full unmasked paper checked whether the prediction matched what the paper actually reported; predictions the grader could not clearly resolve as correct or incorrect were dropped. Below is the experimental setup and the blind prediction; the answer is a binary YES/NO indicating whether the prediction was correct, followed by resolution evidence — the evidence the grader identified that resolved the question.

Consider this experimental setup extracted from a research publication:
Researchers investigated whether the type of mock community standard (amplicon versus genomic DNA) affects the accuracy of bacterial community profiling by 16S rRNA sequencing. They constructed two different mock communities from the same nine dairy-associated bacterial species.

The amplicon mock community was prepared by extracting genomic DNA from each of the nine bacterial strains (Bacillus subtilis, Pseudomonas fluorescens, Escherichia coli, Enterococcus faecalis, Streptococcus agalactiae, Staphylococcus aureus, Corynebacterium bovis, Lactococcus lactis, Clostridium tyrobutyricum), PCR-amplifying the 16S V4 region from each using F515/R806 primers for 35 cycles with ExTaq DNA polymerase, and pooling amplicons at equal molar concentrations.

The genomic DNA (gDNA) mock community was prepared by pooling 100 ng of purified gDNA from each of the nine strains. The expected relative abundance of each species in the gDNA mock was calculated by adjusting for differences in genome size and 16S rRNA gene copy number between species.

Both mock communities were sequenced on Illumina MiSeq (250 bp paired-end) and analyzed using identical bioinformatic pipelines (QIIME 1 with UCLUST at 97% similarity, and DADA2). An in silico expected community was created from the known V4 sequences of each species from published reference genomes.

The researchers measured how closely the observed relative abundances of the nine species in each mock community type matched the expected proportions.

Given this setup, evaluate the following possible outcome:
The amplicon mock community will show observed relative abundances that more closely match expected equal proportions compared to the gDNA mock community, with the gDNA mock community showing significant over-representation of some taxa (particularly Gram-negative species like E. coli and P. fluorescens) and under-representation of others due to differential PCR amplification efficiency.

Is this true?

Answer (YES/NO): NO